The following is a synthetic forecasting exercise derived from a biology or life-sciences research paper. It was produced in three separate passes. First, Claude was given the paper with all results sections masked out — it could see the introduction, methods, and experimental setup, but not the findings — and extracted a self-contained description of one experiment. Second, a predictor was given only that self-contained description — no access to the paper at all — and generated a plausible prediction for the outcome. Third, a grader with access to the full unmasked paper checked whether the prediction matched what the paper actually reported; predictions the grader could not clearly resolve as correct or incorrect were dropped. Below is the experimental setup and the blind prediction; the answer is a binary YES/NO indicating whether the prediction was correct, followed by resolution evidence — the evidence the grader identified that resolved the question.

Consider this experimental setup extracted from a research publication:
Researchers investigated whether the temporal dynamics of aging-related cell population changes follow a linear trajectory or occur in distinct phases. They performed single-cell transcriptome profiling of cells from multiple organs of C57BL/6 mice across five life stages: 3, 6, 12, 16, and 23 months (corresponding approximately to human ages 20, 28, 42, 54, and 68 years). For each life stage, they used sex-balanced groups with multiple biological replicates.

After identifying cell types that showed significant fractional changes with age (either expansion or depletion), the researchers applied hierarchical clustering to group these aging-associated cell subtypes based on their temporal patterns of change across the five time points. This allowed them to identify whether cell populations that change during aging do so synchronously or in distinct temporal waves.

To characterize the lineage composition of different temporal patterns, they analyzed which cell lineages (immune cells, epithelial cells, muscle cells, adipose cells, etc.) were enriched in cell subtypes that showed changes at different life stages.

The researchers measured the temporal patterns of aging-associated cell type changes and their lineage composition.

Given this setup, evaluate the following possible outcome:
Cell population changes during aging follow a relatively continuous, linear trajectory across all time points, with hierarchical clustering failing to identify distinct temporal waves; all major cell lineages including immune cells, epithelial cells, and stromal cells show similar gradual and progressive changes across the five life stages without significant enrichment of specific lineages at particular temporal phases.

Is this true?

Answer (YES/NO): NO